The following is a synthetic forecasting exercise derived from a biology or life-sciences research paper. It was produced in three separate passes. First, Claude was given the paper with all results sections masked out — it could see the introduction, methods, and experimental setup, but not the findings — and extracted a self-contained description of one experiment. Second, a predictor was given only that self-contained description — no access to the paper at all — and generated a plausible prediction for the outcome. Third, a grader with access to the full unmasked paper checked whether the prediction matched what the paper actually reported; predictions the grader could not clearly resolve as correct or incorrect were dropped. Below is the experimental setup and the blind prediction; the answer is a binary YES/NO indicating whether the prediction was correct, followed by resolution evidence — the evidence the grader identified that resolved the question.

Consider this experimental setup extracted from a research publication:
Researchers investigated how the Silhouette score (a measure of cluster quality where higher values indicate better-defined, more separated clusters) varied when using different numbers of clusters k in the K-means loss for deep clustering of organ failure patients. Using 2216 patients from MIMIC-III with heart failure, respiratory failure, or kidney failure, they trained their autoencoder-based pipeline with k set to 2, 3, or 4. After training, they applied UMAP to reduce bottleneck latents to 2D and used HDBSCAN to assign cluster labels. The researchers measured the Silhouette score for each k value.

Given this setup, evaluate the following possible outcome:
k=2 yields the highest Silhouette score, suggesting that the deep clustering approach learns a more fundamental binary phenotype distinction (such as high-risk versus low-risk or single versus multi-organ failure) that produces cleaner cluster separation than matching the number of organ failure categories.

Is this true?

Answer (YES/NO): YES